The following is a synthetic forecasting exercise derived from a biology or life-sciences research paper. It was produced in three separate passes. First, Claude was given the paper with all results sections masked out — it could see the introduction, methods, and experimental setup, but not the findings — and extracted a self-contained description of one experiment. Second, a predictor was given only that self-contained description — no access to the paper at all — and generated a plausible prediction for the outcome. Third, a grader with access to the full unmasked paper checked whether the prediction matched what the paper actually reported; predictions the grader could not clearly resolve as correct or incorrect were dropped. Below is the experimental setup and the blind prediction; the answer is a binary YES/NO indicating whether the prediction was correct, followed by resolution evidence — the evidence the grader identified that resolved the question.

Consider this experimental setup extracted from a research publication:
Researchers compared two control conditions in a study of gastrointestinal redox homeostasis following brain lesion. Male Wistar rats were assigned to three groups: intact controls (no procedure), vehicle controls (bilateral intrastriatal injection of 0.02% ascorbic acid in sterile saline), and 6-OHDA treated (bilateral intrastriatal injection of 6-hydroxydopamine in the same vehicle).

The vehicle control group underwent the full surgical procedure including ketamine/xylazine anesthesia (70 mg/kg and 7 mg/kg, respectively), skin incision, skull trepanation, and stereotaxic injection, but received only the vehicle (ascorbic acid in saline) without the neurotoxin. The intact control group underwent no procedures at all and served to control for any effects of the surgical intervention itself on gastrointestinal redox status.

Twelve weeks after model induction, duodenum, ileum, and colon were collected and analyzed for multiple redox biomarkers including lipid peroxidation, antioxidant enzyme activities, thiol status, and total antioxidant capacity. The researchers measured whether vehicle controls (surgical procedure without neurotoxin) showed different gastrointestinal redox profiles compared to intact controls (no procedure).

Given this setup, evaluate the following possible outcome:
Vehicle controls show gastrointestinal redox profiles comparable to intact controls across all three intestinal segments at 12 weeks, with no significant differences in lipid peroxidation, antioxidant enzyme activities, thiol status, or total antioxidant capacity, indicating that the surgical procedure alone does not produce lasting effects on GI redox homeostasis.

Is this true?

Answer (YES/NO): NO